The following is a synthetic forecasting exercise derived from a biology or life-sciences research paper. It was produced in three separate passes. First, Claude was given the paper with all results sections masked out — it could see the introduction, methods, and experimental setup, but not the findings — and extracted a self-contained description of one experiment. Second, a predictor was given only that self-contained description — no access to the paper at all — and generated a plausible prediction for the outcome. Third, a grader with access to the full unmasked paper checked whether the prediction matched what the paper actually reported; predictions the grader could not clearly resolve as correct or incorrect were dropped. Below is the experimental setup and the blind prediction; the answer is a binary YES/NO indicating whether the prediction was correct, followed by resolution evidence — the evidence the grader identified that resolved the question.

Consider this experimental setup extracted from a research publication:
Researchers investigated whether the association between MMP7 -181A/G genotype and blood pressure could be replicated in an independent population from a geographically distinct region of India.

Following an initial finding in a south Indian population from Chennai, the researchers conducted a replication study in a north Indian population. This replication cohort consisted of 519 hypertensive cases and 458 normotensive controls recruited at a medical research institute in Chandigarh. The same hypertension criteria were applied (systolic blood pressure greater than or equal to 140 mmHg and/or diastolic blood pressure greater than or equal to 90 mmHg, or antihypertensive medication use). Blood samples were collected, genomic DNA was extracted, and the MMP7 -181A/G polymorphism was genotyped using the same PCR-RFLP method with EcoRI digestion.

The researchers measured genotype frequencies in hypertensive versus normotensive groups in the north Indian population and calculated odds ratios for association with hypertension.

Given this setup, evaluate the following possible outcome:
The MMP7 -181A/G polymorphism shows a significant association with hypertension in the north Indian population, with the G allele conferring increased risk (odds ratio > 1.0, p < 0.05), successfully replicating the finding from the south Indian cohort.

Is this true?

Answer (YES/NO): YES